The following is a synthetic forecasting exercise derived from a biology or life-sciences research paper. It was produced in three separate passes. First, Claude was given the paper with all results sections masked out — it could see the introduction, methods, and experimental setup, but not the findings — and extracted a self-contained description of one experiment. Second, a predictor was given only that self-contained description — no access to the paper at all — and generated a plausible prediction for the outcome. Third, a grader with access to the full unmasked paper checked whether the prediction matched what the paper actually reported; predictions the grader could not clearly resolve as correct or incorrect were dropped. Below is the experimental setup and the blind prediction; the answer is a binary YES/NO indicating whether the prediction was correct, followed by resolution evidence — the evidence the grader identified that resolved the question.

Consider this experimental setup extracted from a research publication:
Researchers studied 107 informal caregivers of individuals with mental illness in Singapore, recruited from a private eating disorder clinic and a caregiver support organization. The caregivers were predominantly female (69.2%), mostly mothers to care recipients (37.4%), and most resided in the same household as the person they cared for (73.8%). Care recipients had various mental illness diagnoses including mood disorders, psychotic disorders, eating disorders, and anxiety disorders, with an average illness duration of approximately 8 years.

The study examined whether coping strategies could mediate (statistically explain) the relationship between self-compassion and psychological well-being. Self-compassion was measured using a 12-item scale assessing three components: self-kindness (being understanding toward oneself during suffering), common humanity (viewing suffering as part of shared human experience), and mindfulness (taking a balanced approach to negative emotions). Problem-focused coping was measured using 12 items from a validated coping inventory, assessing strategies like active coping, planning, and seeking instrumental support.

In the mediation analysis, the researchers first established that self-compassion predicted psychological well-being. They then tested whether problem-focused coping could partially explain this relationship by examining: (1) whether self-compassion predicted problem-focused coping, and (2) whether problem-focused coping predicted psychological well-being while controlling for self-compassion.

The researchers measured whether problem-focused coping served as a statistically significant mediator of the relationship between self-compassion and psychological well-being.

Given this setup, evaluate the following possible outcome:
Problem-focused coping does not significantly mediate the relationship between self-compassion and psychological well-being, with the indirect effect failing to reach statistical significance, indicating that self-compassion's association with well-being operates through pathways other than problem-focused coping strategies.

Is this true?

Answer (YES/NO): NO